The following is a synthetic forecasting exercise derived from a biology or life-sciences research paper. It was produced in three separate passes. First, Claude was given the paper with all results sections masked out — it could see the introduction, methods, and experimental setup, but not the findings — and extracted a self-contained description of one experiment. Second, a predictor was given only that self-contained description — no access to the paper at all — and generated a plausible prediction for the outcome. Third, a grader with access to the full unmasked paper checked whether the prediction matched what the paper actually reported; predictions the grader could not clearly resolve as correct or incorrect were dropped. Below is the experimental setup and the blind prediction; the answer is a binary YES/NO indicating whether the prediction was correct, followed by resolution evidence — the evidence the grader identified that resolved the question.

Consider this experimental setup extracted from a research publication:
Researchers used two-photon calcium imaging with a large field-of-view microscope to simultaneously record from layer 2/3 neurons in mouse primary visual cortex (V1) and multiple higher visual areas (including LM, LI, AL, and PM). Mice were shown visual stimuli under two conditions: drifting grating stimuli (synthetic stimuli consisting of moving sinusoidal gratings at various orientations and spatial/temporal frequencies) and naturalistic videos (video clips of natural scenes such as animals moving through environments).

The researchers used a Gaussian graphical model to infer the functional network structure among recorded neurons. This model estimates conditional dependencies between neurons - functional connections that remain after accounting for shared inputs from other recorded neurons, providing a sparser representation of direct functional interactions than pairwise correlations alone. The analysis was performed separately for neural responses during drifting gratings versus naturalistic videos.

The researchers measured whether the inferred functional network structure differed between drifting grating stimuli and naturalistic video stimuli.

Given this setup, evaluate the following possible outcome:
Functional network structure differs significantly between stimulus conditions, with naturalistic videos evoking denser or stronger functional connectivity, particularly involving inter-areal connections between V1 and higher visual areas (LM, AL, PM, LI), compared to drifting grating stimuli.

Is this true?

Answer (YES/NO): NO